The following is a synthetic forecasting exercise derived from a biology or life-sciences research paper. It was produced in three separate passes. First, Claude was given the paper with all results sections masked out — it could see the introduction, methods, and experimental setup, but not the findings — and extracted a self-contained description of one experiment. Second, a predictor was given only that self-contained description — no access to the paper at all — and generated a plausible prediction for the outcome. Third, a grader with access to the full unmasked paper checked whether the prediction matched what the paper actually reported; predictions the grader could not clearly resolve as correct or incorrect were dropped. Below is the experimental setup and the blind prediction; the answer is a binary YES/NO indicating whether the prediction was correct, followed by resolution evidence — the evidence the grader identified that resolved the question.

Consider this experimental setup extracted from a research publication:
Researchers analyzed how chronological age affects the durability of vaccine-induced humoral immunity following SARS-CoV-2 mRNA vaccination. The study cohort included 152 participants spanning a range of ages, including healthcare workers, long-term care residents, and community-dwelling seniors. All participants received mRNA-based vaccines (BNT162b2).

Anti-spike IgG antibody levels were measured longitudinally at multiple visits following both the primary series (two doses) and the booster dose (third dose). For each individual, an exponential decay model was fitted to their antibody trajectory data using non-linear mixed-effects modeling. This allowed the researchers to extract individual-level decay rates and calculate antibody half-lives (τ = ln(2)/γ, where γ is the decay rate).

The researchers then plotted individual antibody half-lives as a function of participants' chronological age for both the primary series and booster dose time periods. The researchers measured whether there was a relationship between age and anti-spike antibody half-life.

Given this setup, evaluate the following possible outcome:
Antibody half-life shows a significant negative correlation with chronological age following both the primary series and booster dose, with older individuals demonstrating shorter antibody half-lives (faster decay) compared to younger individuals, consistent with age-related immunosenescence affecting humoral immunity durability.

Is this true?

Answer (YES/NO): NO